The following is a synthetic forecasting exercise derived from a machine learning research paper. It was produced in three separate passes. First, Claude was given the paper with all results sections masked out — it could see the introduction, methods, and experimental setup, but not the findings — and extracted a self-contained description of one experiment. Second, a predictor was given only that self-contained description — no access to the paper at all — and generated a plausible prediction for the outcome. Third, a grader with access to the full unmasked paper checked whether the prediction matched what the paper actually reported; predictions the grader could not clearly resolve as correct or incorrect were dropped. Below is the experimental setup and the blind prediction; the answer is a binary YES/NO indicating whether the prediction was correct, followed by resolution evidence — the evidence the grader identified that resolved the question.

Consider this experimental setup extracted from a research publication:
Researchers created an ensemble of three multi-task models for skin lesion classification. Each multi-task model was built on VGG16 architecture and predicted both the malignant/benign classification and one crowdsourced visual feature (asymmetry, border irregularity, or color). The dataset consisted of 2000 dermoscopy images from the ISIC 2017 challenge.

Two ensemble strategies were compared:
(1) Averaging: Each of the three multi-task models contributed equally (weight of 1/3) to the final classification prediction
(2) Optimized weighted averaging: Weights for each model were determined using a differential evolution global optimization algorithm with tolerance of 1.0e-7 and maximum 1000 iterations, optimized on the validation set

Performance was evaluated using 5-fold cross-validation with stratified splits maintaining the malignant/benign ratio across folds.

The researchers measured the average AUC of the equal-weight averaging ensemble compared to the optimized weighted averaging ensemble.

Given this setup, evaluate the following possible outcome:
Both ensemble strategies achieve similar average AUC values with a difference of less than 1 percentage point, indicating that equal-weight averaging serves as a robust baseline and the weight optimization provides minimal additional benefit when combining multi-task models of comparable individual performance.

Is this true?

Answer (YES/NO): YES